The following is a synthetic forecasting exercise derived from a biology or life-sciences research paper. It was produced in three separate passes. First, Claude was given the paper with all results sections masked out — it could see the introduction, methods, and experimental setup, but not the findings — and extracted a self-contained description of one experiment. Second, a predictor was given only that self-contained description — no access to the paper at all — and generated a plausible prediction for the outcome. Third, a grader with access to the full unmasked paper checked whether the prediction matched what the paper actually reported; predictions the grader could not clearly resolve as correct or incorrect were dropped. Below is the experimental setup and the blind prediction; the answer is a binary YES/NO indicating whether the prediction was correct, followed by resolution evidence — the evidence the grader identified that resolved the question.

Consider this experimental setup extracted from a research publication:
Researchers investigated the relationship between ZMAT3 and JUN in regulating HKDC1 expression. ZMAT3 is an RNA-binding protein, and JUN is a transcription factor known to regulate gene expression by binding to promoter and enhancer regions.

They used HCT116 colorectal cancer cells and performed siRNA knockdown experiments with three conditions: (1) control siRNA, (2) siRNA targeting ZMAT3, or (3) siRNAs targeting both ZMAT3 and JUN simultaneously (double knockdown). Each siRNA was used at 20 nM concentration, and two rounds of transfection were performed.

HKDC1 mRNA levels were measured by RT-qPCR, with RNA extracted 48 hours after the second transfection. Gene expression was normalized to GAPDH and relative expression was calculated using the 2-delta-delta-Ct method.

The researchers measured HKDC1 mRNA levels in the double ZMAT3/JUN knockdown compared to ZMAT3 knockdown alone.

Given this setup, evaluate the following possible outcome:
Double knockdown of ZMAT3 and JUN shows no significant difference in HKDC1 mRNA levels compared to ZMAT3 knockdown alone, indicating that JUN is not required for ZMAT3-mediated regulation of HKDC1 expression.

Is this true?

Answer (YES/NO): NO